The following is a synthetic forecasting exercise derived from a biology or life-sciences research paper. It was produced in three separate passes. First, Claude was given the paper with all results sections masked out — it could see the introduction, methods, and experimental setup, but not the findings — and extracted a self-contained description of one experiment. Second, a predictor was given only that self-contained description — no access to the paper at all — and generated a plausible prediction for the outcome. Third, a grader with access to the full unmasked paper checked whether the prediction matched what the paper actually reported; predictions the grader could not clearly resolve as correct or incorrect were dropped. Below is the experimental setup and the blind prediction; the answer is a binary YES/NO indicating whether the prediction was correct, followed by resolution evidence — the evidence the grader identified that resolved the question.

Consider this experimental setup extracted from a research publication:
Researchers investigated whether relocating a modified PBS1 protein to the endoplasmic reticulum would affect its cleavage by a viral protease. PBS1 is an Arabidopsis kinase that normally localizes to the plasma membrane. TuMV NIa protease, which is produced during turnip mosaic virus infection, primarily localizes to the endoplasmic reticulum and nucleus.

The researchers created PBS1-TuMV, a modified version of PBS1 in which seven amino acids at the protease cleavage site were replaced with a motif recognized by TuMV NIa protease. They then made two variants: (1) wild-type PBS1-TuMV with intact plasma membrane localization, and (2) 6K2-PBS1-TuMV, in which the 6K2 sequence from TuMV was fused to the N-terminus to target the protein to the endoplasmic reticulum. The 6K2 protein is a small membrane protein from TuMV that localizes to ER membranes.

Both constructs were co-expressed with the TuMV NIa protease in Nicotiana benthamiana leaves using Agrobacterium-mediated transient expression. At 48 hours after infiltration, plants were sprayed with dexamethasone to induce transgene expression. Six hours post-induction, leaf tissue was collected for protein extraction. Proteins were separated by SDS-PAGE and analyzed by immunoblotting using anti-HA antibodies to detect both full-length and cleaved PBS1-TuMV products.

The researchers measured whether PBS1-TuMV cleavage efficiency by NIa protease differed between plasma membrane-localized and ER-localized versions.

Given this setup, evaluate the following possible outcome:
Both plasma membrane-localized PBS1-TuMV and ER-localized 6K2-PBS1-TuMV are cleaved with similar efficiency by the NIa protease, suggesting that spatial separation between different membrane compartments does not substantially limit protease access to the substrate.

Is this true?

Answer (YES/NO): YES